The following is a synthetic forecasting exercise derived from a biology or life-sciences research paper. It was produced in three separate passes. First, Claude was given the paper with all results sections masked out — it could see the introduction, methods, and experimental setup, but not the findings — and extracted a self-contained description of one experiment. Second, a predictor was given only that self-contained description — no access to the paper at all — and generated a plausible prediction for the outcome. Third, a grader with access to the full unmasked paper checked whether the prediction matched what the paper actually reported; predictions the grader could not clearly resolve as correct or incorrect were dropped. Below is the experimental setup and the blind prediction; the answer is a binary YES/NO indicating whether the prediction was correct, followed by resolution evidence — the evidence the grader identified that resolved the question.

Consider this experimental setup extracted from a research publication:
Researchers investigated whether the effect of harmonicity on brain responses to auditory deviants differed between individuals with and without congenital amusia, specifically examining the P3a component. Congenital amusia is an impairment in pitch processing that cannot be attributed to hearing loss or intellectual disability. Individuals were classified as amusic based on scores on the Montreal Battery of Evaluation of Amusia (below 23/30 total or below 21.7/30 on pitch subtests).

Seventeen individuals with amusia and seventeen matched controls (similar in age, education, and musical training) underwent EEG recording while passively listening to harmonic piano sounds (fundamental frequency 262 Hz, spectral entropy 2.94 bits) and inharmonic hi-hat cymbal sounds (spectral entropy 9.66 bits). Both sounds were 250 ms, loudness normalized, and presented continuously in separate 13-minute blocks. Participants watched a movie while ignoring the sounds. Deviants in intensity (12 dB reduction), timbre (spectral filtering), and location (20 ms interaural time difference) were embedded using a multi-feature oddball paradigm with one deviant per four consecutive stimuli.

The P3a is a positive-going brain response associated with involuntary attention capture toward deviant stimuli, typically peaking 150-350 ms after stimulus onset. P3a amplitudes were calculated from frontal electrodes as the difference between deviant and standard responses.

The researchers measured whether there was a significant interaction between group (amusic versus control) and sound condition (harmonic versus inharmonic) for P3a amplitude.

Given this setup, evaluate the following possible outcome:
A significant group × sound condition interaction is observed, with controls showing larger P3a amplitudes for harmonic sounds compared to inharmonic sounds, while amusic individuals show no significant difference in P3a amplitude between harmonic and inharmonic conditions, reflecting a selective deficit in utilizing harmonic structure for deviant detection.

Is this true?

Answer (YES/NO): NO